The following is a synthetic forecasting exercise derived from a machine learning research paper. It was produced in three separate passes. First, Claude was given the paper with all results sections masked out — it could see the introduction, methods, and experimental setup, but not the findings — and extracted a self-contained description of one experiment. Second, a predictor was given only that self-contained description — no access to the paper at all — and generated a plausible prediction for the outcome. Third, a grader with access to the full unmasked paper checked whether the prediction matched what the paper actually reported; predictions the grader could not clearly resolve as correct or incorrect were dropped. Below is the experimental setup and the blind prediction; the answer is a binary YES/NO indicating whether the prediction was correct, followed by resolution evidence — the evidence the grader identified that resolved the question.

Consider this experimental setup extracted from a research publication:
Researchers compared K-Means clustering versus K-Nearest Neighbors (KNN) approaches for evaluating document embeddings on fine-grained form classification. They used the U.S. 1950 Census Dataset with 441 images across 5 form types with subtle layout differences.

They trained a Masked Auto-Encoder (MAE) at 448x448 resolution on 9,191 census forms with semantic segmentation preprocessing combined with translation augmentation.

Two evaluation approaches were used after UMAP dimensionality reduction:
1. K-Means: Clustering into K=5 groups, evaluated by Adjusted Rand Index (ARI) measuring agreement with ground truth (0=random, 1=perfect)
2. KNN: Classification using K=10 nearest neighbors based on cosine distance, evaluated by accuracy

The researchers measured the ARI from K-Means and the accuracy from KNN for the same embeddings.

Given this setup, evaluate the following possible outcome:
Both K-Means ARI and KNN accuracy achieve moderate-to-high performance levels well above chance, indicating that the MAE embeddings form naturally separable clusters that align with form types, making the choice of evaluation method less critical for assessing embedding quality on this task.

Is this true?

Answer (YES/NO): NO